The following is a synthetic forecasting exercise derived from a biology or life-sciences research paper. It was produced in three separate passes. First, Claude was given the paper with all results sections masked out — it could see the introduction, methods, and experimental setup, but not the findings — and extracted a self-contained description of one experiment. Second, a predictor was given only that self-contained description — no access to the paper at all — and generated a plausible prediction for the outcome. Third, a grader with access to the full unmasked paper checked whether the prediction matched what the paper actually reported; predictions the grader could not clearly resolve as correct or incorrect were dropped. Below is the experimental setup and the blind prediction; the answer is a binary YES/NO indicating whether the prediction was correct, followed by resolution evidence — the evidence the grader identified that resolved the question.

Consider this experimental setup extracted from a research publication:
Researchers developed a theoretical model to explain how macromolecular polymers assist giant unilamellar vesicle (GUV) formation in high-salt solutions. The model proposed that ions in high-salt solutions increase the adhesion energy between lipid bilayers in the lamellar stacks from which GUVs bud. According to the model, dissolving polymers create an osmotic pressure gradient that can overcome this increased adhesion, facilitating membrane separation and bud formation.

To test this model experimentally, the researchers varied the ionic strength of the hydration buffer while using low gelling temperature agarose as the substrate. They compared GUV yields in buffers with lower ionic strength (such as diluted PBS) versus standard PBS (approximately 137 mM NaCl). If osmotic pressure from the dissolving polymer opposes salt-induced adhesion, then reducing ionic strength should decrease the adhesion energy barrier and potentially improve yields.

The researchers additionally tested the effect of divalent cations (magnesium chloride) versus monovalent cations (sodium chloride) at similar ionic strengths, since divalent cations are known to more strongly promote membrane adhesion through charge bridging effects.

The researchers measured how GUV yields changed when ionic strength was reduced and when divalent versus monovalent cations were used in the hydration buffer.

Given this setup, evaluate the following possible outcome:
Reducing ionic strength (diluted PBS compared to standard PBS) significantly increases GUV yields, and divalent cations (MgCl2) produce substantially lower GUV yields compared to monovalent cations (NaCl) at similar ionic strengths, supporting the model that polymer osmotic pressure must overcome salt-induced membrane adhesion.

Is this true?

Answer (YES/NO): NO